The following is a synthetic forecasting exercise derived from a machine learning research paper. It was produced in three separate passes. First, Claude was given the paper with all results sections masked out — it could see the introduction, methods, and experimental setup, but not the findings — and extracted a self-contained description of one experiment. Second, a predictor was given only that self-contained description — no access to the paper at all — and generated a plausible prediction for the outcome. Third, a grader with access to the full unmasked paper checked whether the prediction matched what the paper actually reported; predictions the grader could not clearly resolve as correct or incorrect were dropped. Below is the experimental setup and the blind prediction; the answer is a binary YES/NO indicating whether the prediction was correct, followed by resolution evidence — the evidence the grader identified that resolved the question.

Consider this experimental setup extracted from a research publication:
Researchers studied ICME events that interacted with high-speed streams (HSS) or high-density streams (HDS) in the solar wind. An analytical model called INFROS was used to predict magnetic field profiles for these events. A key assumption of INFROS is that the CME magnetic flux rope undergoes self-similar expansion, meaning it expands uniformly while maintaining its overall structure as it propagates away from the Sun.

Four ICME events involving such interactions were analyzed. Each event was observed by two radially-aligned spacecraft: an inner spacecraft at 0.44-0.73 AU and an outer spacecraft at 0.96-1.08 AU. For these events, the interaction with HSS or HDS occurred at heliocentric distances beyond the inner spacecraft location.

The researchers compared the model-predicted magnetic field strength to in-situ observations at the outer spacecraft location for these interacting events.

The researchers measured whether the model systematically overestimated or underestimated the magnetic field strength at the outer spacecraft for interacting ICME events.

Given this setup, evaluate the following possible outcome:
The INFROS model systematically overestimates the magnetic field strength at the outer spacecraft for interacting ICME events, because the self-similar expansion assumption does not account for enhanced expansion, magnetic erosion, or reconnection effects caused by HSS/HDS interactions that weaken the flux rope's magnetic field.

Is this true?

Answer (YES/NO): NO